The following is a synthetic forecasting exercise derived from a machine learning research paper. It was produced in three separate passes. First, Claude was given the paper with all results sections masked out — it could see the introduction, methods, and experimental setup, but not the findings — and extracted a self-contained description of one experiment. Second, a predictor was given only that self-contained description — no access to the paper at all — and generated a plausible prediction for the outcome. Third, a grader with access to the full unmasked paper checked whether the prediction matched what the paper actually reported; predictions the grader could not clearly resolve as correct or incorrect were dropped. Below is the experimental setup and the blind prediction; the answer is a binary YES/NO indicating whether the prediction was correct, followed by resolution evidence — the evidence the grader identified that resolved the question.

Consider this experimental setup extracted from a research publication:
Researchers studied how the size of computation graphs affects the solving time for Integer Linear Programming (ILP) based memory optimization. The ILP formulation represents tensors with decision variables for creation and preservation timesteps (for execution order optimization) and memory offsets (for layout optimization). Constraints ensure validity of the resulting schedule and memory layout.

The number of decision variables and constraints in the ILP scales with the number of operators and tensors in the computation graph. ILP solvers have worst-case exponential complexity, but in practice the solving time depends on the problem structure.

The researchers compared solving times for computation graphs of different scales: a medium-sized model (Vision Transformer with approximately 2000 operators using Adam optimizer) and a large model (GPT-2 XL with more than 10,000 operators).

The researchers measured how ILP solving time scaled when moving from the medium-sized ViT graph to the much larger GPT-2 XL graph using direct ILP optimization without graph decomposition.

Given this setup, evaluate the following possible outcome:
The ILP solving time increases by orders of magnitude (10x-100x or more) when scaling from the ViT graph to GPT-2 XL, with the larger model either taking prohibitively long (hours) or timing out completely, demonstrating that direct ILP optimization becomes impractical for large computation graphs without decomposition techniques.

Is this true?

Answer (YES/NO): YES